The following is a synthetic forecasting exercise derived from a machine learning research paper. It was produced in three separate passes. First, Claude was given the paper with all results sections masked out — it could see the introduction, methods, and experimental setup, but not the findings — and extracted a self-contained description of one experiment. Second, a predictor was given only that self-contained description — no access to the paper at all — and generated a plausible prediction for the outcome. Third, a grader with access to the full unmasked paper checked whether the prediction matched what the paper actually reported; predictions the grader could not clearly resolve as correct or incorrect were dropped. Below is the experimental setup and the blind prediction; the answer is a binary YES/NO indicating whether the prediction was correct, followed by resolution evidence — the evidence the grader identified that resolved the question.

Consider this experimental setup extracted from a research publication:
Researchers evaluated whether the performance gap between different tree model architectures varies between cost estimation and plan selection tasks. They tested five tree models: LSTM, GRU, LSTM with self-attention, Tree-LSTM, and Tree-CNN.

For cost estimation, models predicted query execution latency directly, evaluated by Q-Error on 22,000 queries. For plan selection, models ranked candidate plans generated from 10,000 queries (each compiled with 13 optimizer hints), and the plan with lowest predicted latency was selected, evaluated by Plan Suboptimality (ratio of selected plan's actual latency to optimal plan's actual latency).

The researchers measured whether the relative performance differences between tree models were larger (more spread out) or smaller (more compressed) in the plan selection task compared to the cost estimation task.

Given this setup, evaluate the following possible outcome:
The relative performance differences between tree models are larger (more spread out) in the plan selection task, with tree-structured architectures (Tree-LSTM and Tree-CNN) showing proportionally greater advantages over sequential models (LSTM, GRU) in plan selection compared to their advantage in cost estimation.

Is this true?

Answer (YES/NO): NO